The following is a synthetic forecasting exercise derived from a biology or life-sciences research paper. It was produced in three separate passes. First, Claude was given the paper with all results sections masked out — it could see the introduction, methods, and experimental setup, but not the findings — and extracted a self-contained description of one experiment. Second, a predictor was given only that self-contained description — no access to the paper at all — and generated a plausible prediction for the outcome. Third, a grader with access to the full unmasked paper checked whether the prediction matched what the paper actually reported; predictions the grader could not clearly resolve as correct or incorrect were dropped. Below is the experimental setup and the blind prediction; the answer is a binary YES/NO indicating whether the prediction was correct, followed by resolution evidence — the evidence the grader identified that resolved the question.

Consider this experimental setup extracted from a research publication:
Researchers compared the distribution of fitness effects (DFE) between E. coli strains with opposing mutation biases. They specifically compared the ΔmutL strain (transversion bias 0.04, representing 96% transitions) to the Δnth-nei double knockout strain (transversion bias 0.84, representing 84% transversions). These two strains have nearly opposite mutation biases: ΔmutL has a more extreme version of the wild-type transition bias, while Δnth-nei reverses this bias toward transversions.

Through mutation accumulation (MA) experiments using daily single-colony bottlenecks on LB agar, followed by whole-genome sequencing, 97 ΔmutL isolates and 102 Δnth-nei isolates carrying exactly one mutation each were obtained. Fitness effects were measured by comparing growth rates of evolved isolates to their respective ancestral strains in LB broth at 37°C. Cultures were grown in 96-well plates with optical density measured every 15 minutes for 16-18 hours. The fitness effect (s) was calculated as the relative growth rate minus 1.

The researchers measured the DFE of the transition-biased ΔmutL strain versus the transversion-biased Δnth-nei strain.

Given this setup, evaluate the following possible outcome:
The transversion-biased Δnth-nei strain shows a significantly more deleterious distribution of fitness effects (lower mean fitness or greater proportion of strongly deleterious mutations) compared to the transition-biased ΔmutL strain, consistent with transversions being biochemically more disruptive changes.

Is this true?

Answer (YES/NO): NO